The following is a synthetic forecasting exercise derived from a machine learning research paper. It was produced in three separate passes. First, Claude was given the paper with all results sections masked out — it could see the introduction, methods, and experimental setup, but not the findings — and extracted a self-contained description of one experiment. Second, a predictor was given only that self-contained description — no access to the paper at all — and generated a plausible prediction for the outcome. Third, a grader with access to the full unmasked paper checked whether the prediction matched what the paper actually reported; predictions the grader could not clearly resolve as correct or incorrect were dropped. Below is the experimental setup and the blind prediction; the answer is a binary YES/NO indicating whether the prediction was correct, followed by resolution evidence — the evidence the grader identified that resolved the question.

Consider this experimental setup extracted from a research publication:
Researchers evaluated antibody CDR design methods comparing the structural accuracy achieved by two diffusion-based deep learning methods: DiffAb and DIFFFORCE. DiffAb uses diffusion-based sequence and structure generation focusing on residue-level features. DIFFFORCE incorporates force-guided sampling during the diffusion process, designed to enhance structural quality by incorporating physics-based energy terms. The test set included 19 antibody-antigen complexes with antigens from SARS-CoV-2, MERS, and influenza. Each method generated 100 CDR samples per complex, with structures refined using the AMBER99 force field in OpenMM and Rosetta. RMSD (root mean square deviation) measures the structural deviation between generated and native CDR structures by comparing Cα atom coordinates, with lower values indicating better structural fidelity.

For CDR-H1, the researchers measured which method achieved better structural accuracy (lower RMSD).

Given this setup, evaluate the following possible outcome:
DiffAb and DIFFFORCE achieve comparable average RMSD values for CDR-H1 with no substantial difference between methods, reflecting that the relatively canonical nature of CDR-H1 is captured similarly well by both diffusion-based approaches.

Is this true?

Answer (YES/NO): NO